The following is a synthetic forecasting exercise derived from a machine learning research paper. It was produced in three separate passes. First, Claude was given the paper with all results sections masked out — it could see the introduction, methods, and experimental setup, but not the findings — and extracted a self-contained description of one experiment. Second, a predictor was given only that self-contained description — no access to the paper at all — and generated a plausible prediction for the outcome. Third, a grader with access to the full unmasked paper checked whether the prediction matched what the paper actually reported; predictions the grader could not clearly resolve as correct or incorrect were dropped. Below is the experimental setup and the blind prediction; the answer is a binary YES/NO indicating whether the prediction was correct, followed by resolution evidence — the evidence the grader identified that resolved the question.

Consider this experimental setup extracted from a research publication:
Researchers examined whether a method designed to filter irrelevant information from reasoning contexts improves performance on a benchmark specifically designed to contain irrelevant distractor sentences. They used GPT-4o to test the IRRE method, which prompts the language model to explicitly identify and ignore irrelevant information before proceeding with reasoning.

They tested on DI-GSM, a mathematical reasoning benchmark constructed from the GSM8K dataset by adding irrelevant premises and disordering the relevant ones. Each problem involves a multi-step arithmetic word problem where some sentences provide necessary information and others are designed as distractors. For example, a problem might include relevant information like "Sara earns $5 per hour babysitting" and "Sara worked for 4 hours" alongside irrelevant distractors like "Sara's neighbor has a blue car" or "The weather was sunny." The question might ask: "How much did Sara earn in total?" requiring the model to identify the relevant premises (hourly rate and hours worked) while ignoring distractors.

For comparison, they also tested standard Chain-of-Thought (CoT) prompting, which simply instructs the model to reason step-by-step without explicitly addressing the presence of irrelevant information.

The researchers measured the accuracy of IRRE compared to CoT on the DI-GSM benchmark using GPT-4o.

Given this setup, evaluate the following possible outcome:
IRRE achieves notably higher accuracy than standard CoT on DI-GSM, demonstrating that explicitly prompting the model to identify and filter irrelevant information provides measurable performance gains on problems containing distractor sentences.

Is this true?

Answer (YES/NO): NO